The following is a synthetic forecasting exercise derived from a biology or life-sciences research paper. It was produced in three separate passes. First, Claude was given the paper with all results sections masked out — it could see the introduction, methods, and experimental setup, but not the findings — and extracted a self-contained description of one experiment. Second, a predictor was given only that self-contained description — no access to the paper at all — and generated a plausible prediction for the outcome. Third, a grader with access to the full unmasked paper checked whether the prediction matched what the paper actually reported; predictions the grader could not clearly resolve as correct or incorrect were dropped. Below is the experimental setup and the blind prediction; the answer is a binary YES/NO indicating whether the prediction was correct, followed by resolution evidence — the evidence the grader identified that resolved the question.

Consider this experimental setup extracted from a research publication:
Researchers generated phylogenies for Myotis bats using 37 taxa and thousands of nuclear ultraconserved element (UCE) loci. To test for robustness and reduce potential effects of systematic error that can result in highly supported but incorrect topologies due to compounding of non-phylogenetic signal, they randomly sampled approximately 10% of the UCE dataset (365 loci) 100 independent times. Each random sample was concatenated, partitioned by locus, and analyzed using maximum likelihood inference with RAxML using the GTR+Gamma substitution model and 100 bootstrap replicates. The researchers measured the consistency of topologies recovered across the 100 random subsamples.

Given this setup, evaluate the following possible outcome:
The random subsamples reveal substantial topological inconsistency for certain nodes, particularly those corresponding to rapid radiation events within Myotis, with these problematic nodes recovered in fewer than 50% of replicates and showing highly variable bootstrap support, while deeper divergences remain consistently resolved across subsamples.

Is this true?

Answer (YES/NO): NO